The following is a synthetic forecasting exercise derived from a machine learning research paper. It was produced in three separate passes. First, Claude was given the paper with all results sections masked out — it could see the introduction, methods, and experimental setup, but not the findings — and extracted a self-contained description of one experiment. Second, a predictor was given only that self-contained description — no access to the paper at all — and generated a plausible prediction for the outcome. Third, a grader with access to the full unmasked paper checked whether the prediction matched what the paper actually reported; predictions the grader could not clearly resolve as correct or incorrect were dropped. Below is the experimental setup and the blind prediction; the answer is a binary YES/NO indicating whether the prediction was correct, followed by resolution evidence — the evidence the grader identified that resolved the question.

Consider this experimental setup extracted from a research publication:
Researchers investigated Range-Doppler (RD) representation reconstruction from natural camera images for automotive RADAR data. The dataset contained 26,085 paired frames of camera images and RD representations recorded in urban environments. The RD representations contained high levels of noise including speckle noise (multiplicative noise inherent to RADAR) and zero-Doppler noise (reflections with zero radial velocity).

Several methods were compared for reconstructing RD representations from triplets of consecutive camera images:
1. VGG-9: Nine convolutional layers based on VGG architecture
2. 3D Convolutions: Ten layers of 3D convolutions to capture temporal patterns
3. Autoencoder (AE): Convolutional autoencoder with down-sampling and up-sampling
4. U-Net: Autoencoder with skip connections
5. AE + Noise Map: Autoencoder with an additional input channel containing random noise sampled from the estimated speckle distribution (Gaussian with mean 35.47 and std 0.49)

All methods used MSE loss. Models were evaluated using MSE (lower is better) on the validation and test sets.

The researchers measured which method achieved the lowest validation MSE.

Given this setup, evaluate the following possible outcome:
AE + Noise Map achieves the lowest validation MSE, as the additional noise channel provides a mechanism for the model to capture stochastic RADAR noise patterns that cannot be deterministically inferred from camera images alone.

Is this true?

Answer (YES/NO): YES